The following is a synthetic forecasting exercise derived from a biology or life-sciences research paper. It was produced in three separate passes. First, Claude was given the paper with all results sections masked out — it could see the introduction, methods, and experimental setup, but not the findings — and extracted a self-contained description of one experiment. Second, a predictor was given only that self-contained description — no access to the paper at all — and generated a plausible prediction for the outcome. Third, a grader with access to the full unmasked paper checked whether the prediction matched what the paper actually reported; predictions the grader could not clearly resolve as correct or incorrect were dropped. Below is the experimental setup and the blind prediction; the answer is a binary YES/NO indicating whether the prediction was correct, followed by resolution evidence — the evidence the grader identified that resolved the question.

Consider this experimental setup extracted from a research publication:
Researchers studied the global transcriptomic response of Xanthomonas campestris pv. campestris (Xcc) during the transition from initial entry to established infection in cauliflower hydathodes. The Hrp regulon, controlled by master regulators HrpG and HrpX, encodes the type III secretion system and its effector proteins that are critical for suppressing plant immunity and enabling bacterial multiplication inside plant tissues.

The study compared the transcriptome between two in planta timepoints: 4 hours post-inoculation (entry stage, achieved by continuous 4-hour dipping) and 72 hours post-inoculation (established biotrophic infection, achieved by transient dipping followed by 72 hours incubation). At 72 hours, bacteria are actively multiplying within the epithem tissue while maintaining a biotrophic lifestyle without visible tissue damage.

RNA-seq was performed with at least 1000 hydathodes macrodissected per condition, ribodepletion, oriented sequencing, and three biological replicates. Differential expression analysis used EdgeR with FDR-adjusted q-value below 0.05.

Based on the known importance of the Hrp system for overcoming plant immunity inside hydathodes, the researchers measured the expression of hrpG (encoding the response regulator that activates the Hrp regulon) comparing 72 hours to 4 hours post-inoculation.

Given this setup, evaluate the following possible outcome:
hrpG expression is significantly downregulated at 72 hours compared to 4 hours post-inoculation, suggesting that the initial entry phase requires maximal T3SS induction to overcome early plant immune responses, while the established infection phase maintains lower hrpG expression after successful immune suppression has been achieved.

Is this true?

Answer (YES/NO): NO